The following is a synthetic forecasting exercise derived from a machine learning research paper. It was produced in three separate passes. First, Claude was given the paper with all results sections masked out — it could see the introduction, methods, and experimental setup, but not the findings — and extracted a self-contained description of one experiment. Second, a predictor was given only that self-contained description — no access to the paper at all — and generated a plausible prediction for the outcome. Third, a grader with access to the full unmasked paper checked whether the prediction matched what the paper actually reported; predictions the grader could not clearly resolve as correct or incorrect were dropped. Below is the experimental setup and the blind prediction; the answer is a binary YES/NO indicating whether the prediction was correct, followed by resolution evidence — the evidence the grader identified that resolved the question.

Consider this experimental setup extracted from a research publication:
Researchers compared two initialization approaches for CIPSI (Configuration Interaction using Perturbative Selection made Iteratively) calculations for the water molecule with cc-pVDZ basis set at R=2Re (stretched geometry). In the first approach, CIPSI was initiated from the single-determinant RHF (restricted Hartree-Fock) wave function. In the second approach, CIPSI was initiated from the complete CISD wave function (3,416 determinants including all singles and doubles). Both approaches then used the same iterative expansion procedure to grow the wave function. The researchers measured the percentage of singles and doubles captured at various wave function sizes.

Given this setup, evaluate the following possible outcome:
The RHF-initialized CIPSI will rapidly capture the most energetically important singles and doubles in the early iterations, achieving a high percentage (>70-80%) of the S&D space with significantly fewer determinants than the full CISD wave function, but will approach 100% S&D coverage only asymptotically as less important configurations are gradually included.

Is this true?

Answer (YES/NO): NO